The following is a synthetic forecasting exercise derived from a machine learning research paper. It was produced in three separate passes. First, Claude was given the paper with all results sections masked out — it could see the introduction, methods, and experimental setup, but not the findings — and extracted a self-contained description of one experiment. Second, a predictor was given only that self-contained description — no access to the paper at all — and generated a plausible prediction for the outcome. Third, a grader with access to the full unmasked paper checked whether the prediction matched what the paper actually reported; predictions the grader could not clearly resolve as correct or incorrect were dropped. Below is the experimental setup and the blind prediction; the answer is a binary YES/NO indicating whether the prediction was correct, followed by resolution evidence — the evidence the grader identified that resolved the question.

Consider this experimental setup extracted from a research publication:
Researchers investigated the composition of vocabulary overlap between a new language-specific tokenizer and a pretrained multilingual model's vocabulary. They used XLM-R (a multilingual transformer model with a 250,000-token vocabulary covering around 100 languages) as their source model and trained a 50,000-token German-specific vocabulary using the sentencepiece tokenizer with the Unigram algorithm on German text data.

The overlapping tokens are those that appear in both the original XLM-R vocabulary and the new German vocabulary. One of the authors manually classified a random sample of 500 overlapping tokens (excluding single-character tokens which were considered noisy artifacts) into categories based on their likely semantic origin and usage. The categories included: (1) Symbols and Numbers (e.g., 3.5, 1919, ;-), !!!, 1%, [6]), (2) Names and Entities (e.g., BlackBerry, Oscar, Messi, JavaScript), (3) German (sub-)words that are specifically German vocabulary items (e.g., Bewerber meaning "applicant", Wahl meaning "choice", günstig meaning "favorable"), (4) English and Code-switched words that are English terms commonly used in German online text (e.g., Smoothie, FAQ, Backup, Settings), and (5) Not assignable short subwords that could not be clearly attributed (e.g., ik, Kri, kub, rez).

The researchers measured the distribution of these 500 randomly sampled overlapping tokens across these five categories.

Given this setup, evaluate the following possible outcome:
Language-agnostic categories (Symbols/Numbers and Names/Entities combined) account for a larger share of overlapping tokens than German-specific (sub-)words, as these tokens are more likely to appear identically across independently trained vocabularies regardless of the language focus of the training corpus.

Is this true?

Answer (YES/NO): NO